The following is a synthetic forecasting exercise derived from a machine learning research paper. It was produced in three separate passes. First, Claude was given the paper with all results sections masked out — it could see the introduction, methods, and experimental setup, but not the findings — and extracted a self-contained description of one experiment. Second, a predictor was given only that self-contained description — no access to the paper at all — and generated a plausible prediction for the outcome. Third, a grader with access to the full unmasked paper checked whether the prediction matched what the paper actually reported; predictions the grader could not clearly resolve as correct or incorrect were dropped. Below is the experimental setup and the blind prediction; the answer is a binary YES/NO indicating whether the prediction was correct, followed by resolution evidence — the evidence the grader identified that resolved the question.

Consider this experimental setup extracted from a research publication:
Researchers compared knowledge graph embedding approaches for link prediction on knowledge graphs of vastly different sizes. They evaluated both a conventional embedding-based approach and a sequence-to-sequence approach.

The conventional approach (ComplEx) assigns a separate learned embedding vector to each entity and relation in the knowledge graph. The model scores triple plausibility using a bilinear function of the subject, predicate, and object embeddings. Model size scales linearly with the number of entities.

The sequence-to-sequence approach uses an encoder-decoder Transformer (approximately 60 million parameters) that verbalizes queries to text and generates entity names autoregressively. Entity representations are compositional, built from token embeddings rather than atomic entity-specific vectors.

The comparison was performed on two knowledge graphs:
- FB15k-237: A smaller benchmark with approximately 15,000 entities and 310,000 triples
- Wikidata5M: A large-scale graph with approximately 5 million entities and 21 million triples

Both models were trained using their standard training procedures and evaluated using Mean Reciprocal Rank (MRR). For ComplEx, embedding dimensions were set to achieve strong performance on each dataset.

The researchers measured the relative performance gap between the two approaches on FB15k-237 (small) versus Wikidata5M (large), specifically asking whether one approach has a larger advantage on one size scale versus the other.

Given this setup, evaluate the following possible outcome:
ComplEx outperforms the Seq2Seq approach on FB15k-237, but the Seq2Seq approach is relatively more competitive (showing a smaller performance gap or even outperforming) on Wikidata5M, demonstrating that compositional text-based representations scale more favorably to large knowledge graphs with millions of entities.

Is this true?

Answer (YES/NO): YES